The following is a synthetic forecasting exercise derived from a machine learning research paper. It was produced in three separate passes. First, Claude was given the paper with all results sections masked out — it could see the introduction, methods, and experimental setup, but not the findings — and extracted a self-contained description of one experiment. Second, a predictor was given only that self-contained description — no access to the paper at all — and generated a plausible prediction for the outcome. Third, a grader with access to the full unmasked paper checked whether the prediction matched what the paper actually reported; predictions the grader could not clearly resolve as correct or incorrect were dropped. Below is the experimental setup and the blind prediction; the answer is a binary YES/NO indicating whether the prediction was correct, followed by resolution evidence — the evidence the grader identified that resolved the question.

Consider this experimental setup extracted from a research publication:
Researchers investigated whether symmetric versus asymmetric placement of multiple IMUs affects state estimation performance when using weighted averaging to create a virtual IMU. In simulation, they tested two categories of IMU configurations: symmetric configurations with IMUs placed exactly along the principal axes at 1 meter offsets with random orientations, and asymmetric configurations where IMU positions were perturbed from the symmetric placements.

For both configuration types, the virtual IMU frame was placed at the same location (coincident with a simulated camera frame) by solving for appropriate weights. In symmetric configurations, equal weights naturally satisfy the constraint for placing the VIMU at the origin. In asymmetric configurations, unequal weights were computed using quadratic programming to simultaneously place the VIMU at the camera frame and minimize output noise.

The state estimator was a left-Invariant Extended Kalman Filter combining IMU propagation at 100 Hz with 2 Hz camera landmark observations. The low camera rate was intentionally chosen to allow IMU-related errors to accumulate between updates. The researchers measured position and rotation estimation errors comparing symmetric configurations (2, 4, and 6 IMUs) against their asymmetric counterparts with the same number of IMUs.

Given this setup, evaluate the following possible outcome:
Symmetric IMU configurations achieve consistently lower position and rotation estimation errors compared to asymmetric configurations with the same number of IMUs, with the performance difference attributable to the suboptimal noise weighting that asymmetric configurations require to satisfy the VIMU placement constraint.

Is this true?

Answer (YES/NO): NO